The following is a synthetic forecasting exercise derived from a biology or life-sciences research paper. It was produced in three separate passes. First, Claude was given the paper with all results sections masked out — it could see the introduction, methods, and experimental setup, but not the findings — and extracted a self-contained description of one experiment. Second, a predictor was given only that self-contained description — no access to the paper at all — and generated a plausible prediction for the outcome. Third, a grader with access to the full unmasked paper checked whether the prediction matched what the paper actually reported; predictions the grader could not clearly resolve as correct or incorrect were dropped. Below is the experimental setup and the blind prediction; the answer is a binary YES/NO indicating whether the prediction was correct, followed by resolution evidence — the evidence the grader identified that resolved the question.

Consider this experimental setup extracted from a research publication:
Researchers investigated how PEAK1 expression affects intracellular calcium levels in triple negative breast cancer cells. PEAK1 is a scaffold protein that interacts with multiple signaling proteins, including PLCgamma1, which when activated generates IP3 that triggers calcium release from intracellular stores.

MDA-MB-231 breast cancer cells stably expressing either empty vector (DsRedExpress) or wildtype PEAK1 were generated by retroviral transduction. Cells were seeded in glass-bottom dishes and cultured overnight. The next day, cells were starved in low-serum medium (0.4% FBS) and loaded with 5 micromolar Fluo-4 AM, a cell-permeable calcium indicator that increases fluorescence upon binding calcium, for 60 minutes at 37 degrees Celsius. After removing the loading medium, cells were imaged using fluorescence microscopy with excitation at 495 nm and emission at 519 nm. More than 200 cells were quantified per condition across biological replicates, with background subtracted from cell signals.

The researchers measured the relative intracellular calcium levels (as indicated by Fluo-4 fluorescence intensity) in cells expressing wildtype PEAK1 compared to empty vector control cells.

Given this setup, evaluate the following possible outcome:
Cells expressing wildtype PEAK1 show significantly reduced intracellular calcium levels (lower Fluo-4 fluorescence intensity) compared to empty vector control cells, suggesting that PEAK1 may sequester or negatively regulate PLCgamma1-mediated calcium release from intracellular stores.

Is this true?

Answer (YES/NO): NO